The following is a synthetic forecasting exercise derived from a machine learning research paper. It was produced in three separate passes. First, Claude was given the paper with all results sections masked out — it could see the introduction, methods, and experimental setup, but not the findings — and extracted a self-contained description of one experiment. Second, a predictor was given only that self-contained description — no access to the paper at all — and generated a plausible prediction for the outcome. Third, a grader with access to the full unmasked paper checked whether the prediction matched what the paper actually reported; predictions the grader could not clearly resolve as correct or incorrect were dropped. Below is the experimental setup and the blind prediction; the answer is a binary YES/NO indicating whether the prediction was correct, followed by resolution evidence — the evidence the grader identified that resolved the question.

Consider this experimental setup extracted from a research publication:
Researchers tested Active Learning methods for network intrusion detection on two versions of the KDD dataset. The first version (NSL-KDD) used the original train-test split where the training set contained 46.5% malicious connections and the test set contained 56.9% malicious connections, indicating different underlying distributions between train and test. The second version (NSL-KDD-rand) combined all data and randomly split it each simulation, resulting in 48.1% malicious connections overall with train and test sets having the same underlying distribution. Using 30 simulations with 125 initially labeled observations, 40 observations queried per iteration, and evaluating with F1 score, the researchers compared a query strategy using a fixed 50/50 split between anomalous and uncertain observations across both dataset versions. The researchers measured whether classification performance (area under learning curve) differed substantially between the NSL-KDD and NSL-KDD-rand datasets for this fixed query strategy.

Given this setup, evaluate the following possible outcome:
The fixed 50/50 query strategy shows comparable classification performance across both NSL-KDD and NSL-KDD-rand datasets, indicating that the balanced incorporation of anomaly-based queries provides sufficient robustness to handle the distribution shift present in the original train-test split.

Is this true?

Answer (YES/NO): NO